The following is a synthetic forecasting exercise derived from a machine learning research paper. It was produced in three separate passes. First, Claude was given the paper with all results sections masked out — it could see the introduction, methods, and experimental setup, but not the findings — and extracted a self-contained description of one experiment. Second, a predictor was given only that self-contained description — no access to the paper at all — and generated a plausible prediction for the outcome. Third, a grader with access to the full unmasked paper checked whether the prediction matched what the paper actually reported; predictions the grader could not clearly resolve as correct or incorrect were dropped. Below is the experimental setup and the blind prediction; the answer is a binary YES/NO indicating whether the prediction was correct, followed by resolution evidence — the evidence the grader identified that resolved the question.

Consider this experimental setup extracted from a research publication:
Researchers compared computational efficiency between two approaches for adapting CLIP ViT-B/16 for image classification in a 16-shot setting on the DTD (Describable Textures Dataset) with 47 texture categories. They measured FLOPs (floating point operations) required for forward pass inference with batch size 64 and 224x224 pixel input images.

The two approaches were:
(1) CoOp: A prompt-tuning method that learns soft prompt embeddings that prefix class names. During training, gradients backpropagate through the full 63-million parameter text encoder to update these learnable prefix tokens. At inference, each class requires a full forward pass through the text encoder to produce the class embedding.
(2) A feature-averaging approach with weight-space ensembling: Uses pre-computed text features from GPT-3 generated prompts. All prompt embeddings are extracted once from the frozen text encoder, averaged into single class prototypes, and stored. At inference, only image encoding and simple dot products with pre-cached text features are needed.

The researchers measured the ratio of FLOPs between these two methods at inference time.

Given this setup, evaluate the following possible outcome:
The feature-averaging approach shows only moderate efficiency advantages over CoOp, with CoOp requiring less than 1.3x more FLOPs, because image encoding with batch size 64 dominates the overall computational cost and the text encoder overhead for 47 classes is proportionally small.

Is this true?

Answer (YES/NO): NO